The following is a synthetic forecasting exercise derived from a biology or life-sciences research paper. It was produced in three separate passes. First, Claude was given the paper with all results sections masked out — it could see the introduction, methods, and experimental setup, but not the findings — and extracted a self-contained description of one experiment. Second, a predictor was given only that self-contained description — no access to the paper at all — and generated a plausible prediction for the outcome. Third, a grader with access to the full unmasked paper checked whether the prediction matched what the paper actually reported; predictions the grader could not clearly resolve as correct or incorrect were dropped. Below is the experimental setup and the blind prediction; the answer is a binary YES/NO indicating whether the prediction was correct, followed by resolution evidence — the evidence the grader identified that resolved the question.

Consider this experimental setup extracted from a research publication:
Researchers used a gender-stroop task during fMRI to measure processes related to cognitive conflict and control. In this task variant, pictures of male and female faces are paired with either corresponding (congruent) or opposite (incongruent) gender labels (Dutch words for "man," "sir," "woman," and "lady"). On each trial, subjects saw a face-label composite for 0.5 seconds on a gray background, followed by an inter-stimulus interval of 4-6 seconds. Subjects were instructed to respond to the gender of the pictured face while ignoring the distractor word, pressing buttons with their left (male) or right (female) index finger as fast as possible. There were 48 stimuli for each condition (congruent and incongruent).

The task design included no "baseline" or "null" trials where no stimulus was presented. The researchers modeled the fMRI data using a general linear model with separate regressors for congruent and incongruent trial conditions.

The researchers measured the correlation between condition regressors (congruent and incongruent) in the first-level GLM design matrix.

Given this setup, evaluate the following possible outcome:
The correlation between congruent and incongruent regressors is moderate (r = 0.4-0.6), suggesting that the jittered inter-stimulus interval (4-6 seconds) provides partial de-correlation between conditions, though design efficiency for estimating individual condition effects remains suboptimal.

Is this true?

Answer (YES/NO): NO